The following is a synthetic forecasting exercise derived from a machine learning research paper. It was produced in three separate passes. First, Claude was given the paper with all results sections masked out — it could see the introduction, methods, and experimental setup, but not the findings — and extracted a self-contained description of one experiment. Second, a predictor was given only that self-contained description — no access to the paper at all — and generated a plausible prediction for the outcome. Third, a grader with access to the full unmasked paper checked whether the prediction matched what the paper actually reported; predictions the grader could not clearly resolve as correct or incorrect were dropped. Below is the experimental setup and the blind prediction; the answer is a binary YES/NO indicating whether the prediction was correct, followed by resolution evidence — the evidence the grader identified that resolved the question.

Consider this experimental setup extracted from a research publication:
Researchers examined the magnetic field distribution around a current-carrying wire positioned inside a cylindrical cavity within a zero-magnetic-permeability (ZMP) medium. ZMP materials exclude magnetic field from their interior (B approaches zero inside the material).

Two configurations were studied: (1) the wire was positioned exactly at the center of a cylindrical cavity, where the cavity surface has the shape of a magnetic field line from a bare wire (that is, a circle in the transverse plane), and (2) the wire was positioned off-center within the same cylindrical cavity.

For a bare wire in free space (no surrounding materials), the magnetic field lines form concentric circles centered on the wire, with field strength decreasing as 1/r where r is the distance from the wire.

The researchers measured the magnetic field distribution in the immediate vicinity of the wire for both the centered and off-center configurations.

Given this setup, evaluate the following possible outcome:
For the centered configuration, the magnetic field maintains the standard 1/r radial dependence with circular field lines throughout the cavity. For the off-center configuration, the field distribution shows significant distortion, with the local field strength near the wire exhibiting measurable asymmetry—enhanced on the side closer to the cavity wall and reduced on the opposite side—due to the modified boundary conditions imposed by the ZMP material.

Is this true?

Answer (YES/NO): NO